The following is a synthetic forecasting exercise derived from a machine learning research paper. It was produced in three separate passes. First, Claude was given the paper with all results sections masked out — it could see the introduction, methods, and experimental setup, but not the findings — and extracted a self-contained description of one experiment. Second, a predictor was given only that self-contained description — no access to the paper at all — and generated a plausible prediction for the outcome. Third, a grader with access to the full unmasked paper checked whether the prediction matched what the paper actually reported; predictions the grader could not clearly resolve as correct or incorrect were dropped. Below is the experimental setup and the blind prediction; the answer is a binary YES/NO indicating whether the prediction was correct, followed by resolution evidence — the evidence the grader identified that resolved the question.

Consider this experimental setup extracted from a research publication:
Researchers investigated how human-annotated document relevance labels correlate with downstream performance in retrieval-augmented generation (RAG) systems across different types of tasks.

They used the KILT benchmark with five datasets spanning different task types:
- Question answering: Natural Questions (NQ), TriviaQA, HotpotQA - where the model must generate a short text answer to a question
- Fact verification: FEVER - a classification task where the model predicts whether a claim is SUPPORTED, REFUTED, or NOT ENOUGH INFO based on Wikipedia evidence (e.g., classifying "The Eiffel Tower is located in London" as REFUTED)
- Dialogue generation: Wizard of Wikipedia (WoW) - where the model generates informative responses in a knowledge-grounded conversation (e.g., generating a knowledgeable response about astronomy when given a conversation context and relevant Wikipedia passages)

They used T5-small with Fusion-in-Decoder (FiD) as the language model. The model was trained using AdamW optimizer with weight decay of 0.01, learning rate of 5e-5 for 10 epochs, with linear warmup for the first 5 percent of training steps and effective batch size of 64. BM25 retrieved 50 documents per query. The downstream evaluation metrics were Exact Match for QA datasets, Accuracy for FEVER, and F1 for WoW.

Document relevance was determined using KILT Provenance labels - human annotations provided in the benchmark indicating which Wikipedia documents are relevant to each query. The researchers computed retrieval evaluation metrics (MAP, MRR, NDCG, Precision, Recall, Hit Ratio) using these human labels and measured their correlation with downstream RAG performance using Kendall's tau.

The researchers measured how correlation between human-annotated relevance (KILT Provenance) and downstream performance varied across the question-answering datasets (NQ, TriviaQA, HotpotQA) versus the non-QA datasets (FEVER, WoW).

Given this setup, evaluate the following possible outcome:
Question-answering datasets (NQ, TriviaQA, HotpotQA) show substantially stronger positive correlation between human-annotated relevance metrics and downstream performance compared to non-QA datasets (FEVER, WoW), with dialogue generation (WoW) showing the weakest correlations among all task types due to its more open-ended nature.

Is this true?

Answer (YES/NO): YES